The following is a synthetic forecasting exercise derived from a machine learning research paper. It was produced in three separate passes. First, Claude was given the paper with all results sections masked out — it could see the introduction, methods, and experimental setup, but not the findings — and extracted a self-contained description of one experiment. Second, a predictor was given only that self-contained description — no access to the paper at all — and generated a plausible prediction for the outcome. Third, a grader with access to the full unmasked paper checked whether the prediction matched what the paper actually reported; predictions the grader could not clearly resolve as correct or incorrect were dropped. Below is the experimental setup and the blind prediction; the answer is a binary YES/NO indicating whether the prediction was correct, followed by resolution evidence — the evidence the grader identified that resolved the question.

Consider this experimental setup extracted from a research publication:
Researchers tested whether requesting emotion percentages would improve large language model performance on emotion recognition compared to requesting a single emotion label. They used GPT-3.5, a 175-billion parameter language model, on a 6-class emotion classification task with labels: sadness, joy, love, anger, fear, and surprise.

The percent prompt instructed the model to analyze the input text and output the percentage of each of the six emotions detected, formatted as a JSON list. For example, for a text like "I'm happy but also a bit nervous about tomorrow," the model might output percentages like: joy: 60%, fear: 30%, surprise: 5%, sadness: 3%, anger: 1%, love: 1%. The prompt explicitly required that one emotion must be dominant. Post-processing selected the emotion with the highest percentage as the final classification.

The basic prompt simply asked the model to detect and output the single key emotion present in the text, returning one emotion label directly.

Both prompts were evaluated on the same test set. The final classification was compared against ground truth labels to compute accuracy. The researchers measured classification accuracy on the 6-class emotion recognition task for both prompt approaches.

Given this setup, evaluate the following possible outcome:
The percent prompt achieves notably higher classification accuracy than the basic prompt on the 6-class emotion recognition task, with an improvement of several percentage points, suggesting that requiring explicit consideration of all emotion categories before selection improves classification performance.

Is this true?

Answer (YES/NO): NO